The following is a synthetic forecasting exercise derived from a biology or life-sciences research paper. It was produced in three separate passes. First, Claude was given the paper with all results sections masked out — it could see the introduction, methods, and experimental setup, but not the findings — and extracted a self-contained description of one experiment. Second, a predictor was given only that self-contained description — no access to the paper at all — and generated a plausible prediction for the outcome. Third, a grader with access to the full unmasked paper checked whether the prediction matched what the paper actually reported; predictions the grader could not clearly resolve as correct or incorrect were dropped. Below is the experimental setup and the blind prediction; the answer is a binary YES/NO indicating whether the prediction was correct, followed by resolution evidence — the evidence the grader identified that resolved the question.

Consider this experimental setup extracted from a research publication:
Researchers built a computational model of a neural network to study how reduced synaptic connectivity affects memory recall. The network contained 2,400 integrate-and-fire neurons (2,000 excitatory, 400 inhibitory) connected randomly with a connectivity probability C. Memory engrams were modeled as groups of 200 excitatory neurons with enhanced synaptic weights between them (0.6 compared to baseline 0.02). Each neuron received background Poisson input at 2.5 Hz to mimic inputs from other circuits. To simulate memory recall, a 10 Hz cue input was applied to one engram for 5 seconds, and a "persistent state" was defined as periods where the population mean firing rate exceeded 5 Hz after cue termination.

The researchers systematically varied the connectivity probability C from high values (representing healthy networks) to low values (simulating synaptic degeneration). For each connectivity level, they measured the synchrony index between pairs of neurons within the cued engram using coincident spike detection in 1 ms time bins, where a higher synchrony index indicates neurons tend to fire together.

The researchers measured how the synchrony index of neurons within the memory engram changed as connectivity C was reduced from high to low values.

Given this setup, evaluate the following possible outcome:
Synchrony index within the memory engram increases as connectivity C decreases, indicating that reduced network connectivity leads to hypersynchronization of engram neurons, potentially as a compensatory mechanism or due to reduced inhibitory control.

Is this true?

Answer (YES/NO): NO